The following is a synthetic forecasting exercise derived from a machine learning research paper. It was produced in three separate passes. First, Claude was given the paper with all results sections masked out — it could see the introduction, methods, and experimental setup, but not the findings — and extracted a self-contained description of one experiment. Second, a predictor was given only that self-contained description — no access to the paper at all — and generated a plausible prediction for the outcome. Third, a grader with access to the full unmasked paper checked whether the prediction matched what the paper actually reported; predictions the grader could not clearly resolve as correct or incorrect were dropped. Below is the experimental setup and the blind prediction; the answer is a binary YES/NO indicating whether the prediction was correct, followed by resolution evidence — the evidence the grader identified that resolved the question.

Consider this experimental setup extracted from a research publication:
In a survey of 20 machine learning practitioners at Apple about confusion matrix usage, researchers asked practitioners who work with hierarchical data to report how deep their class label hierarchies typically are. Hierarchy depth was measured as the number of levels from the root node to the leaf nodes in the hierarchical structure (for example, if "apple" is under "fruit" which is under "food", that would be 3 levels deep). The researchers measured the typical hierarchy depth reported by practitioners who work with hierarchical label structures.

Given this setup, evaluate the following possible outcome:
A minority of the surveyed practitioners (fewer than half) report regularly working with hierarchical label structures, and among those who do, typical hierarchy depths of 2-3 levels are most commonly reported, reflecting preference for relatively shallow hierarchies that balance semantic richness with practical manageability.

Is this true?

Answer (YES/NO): NO